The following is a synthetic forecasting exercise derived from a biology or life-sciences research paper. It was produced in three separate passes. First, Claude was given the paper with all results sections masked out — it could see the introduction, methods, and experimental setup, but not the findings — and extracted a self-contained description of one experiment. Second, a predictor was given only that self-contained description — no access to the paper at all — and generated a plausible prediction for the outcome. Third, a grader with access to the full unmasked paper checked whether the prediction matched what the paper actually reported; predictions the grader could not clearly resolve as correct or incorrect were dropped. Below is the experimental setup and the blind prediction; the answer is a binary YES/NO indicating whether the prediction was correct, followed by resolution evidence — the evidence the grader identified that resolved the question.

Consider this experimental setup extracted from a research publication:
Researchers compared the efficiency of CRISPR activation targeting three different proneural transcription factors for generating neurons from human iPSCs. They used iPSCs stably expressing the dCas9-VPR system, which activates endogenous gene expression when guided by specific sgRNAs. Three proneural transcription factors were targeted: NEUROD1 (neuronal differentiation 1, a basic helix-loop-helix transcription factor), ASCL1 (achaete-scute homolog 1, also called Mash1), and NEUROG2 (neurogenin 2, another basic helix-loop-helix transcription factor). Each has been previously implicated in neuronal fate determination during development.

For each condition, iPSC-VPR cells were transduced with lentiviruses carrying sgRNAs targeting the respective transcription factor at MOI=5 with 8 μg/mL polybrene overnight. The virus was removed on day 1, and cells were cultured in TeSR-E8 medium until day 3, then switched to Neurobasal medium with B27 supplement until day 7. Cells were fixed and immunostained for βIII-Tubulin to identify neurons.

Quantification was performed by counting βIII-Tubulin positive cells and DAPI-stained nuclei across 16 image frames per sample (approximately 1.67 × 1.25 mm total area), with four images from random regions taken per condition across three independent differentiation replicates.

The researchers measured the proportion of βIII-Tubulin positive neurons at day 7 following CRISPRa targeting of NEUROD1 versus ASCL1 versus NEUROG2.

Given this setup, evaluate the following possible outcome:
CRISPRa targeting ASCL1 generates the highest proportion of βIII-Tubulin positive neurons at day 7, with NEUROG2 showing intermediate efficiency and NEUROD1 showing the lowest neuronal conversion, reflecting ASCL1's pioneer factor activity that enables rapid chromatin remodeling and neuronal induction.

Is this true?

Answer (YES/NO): NO